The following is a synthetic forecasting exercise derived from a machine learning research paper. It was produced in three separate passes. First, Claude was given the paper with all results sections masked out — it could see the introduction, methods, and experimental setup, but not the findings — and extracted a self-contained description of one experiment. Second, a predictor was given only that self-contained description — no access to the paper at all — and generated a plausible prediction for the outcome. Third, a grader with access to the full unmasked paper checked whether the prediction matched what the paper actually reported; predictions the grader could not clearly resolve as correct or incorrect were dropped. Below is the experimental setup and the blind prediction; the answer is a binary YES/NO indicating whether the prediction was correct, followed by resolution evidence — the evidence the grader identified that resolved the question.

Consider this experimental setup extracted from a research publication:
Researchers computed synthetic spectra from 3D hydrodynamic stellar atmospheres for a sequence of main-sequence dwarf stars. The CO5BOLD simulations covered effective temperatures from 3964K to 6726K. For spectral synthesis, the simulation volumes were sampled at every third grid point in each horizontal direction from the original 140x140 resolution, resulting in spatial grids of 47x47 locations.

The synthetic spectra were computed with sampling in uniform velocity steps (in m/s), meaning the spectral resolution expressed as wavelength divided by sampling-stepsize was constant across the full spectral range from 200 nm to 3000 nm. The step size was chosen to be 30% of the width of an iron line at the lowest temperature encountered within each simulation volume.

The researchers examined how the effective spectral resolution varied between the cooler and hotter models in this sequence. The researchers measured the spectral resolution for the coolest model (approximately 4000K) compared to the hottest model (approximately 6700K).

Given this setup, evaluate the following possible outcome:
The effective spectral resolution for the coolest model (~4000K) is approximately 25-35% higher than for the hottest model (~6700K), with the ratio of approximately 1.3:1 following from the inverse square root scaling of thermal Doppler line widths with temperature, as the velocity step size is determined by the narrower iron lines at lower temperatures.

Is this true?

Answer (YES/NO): NO